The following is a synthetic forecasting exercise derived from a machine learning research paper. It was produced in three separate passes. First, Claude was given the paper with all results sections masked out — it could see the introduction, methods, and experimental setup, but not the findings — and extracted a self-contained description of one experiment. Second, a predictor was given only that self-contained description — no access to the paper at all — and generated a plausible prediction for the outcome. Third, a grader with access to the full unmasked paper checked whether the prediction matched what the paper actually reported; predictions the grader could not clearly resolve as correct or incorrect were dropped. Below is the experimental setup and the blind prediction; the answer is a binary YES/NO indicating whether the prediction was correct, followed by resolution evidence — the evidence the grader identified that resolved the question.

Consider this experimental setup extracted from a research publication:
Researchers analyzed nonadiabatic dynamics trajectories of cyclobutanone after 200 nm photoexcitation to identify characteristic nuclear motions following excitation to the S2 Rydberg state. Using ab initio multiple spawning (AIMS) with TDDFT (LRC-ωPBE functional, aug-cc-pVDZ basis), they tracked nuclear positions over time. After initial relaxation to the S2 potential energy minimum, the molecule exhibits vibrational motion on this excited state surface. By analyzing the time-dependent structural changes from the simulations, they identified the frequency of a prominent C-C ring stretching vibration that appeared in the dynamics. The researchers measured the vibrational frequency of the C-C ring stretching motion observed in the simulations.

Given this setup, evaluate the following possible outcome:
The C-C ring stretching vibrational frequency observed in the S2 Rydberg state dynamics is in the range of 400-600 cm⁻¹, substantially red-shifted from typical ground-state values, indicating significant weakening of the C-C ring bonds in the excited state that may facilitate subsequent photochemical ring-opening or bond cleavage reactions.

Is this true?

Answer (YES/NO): YES